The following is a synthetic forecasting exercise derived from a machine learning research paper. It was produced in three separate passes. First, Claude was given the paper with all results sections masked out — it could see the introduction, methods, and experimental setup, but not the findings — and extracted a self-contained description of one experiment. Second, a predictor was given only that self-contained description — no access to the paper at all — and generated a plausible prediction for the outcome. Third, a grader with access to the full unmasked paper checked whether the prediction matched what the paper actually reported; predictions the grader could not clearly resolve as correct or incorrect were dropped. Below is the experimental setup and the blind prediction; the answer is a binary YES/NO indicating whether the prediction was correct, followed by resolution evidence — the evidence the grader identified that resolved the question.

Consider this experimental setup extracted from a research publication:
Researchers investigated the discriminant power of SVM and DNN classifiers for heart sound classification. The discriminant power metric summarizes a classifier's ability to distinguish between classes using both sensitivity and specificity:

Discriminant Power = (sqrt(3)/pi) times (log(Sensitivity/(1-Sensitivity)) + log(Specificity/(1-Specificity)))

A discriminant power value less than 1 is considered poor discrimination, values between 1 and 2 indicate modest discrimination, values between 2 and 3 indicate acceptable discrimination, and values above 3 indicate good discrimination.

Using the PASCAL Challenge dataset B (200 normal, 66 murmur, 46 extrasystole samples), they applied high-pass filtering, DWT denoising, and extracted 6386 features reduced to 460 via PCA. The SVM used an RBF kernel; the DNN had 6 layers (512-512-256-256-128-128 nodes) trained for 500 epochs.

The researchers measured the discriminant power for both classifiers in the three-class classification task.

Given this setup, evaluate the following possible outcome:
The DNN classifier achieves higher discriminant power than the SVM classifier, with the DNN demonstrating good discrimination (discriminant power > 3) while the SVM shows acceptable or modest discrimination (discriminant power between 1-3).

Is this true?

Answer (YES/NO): NO